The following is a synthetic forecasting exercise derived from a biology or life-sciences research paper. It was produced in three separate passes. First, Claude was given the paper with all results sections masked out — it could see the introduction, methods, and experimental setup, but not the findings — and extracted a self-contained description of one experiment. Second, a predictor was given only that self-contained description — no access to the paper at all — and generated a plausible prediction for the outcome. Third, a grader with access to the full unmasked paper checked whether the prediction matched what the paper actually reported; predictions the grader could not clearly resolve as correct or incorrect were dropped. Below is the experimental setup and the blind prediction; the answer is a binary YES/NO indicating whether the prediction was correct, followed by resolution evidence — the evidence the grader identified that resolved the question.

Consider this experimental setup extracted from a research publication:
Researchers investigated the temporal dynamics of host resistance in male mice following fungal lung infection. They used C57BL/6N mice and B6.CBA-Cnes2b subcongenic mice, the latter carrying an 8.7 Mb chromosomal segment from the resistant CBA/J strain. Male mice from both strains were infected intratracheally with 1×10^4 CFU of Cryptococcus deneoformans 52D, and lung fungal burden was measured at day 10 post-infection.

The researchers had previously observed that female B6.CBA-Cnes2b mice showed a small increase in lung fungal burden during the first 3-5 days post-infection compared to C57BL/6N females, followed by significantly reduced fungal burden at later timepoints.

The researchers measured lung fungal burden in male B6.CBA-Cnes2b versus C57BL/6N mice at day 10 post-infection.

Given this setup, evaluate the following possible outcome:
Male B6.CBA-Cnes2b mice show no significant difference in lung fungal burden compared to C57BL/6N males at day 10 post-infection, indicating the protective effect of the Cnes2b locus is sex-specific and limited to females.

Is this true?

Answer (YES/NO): NO